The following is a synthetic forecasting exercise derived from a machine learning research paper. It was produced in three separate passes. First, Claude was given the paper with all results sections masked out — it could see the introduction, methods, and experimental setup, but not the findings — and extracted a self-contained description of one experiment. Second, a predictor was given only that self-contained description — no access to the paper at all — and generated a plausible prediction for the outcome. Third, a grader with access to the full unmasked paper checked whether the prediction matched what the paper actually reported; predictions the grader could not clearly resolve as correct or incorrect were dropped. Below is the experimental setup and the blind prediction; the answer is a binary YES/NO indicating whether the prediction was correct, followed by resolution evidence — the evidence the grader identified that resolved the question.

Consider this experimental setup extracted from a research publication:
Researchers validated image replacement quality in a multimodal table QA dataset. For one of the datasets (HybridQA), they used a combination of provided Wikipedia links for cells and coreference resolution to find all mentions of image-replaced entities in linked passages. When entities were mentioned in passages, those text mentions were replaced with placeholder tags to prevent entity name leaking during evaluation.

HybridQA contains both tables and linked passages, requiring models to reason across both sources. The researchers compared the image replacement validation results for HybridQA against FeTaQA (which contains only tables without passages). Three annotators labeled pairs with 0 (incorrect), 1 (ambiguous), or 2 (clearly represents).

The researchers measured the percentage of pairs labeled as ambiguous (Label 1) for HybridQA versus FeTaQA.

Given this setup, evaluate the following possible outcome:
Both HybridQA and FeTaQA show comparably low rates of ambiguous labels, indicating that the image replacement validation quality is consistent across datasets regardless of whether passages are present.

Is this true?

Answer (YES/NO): NO